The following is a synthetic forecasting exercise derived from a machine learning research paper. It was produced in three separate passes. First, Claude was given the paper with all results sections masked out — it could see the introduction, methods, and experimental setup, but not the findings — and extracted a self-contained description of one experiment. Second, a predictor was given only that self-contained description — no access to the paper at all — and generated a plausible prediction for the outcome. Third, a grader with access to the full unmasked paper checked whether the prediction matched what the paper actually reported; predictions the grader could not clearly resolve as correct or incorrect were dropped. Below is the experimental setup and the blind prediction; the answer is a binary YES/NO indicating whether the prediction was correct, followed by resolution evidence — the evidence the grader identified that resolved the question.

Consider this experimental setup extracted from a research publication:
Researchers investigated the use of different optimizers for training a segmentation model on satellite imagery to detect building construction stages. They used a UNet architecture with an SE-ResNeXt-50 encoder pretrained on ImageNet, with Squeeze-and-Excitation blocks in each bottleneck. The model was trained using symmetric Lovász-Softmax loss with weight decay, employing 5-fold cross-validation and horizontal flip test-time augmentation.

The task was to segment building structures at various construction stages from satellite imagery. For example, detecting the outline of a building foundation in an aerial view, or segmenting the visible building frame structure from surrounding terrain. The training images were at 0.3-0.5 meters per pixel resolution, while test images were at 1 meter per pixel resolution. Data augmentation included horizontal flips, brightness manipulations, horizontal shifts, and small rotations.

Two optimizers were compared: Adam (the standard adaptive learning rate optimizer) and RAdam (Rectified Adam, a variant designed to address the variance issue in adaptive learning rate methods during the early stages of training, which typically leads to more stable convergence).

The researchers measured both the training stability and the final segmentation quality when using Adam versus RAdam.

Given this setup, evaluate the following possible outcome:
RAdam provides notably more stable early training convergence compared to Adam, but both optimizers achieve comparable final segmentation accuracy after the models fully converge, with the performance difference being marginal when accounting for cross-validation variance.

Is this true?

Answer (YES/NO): NO